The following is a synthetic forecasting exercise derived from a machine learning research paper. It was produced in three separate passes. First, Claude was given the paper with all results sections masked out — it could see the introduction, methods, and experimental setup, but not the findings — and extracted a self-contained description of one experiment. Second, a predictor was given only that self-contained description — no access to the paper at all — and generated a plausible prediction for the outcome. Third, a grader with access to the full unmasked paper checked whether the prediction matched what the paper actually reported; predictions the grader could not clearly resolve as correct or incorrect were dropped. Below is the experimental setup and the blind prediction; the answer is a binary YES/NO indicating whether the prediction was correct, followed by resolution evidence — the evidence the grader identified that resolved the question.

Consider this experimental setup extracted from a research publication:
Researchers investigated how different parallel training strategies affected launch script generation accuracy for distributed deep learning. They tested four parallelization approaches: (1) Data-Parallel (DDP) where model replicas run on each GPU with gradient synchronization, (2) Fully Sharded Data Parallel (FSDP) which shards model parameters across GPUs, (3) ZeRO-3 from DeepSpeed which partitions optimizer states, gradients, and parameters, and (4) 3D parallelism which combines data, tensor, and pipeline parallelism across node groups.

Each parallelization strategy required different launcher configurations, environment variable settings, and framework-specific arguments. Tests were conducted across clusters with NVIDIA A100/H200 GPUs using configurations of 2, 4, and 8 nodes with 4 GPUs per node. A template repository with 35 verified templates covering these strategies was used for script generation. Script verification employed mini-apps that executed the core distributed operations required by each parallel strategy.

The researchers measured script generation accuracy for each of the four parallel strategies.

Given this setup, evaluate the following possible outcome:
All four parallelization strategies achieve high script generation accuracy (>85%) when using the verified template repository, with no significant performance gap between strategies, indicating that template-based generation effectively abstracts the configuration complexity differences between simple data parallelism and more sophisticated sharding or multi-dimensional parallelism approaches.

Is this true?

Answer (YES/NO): NO